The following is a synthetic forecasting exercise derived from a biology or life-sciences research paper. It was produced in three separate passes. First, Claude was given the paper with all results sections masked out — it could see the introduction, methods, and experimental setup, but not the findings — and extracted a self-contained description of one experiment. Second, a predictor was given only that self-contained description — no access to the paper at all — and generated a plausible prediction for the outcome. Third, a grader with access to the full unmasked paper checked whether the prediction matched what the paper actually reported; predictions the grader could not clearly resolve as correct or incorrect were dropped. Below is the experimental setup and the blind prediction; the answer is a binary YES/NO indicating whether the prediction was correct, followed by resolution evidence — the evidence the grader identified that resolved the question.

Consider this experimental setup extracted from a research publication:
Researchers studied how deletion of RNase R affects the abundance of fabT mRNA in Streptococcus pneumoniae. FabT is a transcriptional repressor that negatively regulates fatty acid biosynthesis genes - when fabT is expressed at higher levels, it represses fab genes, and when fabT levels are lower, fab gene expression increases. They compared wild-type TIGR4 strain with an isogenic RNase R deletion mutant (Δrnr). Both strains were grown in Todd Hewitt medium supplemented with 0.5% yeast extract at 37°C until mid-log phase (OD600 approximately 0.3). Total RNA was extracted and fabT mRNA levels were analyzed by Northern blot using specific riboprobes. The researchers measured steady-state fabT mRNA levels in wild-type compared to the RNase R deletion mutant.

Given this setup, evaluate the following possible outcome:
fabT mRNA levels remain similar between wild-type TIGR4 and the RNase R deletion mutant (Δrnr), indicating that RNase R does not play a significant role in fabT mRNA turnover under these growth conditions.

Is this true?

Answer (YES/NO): NO